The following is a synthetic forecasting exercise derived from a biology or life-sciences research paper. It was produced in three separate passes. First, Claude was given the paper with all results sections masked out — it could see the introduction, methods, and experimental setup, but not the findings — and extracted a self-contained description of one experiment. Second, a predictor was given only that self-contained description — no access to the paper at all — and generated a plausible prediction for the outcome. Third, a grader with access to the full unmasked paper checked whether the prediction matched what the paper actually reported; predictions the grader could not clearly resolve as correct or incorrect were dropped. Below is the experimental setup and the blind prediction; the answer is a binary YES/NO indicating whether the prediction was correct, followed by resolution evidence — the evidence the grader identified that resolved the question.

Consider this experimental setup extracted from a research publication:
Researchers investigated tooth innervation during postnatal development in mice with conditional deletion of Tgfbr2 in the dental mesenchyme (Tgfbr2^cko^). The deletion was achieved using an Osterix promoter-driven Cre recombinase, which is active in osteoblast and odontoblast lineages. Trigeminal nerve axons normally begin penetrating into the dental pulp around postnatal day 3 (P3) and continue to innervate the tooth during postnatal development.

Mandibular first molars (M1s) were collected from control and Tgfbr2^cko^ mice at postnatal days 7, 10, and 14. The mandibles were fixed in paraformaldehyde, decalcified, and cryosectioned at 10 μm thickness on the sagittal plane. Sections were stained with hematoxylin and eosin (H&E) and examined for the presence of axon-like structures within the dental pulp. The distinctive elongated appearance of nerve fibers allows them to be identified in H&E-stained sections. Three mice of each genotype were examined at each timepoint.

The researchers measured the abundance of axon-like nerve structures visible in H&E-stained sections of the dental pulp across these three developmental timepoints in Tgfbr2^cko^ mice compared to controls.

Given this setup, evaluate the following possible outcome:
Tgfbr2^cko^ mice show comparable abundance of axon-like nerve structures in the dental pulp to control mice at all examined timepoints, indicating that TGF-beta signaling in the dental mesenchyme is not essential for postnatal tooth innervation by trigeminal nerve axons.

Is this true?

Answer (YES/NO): NO